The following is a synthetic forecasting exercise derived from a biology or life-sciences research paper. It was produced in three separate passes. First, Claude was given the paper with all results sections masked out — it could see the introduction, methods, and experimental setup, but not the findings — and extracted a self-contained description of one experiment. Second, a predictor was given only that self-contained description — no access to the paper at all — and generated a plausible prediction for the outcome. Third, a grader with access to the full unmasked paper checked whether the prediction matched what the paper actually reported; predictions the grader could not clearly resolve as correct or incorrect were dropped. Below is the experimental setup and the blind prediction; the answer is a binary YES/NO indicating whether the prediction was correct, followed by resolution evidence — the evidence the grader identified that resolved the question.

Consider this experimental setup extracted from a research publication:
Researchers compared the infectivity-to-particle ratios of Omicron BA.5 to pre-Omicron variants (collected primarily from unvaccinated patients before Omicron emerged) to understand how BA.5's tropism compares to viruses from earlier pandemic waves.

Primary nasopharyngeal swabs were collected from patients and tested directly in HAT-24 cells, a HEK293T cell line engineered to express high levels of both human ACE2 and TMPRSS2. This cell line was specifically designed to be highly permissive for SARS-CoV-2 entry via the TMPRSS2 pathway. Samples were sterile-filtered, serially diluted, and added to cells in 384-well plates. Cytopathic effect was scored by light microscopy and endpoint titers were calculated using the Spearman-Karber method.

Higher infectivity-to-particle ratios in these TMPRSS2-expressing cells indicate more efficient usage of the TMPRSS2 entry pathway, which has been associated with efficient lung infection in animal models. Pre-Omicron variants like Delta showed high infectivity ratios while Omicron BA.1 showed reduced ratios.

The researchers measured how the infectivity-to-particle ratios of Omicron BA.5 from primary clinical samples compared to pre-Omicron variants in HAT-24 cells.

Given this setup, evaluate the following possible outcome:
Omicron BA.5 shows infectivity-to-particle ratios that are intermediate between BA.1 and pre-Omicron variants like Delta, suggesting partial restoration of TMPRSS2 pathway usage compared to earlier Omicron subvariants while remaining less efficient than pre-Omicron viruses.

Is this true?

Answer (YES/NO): NO